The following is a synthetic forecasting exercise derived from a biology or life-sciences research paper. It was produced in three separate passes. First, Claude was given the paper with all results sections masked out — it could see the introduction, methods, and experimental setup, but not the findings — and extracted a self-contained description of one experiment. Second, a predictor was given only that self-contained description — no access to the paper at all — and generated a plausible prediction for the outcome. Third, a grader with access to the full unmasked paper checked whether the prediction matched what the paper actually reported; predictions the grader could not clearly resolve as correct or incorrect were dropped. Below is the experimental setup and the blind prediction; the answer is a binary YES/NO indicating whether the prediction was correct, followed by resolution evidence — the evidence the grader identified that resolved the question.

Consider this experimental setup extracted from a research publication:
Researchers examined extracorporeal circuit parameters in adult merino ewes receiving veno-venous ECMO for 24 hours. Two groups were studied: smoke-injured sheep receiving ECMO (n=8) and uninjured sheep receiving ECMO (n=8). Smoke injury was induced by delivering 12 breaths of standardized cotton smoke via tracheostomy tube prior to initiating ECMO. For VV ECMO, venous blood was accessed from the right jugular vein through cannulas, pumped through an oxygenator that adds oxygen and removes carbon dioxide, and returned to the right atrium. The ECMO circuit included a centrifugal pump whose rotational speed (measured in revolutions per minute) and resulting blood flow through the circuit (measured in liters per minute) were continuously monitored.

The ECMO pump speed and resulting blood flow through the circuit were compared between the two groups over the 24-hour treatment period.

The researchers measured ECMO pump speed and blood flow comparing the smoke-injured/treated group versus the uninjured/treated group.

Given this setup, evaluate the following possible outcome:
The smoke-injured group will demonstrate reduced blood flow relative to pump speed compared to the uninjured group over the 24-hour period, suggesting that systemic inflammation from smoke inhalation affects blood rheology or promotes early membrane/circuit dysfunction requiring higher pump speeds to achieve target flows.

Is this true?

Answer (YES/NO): NO